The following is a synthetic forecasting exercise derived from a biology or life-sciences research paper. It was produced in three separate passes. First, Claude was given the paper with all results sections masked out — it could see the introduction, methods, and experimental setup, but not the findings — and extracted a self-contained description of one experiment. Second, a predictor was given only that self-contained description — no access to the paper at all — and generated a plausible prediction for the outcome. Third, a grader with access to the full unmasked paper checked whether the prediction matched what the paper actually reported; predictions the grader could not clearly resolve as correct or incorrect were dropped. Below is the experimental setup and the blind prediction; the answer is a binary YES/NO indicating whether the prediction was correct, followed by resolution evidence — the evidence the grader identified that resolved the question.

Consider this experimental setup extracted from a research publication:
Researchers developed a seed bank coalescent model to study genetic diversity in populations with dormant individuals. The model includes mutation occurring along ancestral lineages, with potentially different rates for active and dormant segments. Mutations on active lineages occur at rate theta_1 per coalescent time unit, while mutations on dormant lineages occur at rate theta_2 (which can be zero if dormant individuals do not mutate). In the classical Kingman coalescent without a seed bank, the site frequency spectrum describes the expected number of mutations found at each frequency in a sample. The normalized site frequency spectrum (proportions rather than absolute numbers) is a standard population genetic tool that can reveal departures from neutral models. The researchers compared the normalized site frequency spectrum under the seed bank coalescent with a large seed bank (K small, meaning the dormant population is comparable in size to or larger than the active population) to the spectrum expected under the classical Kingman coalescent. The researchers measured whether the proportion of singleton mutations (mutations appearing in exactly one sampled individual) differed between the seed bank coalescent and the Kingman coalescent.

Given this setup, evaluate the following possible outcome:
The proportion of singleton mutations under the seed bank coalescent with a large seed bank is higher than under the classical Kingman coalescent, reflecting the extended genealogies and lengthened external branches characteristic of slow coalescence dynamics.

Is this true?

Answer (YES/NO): NO